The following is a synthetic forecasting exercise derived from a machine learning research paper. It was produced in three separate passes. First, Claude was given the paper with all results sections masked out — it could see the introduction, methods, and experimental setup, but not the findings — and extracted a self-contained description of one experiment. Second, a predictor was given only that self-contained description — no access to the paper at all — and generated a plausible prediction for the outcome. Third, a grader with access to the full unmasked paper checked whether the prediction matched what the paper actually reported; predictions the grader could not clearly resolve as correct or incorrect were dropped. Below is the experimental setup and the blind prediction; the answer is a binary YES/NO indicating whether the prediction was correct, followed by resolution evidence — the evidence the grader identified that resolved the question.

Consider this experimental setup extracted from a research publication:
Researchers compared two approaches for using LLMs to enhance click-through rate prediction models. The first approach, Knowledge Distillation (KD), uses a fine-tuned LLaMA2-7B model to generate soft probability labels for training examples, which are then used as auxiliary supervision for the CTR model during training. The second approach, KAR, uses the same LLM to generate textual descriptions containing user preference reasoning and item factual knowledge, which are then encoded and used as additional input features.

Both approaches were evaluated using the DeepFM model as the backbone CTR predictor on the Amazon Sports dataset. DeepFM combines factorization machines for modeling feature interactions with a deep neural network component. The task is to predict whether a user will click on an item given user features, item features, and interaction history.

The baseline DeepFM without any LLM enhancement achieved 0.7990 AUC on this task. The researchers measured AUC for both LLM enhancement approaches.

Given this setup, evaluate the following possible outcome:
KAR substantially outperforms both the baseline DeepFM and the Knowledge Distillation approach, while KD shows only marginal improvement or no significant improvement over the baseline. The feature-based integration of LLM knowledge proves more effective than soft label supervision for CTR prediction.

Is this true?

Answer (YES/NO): NO